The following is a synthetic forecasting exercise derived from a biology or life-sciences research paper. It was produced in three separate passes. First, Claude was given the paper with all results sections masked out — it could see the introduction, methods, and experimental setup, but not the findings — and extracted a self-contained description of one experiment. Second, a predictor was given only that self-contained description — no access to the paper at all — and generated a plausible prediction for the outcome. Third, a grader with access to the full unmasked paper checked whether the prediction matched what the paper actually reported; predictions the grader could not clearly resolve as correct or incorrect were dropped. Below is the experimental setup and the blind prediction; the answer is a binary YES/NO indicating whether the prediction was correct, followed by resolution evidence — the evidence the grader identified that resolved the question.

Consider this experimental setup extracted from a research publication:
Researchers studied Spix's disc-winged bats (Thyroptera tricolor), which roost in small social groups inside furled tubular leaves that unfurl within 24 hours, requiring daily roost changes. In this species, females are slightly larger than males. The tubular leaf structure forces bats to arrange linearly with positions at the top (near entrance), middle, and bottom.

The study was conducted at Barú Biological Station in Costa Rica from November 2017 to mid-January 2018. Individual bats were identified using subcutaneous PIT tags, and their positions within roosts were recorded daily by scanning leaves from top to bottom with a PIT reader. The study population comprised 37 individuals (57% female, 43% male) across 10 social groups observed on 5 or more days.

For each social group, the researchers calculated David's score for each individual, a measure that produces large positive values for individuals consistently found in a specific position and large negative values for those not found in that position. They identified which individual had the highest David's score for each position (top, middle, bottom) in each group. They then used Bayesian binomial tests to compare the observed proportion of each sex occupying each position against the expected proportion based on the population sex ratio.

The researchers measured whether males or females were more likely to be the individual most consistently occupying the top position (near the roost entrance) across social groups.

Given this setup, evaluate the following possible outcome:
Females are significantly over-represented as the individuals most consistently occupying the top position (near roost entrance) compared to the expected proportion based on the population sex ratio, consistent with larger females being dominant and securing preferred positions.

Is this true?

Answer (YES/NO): NO